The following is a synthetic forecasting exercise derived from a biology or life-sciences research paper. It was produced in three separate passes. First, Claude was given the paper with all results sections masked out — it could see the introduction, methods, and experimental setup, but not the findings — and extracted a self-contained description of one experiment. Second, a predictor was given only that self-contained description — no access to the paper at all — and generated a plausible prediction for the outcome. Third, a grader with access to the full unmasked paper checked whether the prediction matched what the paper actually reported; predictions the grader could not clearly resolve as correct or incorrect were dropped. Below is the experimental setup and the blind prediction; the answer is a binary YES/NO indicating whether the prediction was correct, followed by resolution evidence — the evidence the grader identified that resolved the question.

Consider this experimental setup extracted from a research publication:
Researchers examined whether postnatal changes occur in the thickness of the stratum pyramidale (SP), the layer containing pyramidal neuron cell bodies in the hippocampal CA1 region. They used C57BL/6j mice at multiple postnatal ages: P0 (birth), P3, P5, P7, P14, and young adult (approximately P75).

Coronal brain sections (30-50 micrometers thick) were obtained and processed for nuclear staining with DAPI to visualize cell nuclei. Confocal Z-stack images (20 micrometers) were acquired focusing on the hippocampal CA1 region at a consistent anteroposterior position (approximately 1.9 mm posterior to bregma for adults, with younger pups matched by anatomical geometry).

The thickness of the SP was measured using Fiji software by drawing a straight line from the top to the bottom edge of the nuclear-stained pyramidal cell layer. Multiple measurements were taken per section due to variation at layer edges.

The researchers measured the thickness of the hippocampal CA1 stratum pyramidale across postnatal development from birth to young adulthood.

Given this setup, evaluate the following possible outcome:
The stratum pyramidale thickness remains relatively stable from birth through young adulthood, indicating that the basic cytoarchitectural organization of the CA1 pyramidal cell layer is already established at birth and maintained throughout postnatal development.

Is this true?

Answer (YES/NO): NO